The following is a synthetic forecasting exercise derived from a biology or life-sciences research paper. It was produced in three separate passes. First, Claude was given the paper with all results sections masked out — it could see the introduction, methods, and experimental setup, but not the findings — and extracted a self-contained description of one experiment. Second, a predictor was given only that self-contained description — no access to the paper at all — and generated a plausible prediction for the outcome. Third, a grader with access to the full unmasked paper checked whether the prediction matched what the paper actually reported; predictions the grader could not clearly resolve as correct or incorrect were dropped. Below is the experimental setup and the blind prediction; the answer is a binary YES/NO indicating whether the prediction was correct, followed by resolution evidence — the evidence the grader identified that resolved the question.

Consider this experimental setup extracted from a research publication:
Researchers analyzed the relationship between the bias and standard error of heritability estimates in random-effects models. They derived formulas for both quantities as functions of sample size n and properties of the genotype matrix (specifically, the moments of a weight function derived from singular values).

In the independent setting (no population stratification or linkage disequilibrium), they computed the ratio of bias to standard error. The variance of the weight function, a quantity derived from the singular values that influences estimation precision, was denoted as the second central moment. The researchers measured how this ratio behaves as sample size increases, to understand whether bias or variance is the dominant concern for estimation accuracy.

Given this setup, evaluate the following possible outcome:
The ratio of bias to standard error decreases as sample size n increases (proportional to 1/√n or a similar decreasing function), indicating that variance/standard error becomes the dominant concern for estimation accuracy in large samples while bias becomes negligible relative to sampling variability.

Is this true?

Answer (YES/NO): YES